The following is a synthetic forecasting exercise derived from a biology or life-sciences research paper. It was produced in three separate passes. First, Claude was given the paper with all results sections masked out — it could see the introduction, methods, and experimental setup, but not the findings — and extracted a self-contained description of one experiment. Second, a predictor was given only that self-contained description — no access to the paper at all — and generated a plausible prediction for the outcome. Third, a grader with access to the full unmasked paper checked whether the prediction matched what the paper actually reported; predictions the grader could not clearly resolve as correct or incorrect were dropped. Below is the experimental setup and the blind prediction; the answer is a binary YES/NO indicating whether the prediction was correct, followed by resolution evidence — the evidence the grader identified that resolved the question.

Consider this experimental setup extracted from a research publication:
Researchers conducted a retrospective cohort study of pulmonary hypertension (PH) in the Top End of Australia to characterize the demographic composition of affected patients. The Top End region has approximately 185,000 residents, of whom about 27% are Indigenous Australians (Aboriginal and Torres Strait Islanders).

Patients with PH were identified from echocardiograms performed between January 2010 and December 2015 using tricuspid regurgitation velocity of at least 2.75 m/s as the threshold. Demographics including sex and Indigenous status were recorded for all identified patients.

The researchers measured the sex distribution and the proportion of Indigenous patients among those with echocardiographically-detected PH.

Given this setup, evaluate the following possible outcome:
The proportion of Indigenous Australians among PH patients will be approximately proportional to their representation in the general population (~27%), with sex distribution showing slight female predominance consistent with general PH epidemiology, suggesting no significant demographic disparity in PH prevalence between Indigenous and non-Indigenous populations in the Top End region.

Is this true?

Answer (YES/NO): NO